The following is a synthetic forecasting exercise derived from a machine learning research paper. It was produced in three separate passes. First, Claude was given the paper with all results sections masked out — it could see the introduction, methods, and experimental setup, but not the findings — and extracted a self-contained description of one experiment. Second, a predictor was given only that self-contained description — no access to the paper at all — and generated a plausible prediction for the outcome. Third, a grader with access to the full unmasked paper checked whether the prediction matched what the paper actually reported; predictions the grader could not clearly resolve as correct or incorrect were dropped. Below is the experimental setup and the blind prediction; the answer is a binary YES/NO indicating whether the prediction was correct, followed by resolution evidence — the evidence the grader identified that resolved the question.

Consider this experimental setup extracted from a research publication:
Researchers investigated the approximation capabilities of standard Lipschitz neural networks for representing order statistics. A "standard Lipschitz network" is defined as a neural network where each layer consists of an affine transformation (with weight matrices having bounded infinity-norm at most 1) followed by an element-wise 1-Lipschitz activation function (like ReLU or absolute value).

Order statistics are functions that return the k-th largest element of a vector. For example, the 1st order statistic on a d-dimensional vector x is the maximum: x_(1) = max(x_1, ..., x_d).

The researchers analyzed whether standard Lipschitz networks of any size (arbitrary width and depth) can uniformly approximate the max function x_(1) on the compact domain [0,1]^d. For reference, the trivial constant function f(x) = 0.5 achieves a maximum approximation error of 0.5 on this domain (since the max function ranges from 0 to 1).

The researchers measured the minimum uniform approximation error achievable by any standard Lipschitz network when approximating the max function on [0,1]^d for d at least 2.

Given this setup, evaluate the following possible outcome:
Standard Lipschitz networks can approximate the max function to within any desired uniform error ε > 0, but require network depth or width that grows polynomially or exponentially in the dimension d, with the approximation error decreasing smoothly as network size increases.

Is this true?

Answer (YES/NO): NO